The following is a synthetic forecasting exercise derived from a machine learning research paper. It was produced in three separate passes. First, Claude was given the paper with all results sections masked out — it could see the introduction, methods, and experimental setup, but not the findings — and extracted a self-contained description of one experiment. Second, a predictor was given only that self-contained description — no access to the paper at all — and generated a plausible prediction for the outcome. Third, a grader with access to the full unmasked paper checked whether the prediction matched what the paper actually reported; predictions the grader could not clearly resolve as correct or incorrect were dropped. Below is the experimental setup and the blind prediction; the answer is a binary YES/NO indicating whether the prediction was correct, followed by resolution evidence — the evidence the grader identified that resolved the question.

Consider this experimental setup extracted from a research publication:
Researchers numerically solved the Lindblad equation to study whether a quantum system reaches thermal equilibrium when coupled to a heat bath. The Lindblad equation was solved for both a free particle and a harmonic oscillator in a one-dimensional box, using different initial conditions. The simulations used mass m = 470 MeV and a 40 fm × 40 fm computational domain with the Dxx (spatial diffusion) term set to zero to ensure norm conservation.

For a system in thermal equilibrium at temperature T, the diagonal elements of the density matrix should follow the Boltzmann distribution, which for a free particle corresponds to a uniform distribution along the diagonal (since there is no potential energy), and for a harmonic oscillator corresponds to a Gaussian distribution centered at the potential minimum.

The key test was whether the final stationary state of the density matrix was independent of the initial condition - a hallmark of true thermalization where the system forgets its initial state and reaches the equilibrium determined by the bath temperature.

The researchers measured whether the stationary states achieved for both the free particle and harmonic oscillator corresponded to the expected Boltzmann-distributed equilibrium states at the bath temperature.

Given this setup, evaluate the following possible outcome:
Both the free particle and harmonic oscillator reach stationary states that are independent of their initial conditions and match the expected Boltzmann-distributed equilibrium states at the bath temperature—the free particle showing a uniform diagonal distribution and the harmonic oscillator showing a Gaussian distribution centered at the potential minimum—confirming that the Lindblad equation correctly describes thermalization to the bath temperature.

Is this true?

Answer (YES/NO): YES